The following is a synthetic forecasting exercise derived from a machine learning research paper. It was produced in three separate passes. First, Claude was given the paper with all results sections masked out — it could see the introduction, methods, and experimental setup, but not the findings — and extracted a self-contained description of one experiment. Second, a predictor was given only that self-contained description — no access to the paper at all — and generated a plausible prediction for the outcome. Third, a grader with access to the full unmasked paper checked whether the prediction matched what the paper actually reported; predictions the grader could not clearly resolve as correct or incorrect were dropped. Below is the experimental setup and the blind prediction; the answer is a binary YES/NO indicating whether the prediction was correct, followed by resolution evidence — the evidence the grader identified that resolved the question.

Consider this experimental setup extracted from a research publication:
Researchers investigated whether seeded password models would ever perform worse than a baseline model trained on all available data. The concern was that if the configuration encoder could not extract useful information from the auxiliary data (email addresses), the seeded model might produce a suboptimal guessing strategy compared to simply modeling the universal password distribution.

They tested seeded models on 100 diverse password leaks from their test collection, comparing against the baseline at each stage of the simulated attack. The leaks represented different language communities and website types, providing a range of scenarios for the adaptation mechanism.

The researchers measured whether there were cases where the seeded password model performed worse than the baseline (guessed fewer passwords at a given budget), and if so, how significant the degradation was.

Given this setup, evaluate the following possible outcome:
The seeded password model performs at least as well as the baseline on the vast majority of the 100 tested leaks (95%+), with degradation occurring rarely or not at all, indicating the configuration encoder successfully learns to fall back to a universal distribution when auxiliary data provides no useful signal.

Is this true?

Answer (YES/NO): YES